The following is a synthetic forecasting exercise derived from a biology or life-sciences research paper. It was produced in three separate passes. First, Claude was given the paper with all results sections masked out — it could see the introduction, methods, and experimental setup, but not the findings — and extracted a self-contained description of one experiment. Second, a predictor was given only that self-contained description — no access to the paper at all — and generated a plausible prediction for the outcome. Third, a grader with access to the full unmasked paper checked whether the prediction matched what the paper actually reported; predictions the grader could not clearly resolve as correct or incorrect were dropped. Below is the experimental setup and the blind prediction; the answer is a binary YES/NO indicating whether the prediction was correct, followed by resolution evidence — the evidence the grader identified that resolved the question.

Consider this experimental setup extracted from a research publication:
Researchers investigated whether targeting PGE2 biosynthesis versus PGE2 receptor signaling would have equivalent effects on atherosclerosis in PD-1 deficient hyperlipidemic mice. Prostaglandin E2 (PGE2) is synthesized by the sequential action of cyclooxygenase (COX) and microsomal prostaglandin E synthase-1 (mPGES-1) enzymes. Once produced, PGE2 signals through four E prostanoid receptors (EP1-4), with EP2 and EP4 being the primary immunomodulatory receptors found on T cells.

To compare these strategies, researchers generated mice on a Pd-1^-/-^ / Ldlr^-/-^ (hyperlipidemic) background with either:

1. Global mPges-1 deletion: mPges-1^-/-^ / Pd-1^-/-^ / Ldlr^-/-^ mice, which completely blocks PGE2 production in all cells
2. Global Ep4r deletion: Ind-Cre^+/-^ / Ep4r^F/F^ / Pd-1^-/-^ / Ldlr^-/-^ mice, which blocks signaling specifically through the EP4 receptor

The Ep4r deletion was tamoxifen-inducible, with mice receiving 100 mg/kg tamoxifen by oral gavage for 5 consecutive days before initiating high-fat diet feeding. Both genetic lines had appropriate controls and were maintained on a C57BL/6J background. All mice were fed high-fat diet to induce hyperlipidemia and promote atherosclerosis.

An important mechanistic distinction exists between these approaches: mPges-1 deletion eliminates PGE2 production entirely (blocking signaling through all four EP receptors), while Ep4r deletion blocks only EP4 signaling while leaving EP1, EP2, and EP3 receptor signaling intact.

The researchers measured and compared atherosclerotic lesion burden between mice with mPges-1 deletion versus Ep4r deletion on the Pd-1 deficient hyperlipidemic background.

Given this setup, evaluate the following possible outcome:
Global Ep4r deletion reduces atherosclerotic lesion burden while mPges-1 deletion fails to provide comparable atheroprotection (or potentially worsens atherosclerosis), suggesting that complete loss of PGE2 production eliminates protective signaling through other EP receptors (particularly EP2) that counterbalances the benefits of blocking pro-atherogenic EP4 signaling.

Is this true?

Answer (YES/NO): NO